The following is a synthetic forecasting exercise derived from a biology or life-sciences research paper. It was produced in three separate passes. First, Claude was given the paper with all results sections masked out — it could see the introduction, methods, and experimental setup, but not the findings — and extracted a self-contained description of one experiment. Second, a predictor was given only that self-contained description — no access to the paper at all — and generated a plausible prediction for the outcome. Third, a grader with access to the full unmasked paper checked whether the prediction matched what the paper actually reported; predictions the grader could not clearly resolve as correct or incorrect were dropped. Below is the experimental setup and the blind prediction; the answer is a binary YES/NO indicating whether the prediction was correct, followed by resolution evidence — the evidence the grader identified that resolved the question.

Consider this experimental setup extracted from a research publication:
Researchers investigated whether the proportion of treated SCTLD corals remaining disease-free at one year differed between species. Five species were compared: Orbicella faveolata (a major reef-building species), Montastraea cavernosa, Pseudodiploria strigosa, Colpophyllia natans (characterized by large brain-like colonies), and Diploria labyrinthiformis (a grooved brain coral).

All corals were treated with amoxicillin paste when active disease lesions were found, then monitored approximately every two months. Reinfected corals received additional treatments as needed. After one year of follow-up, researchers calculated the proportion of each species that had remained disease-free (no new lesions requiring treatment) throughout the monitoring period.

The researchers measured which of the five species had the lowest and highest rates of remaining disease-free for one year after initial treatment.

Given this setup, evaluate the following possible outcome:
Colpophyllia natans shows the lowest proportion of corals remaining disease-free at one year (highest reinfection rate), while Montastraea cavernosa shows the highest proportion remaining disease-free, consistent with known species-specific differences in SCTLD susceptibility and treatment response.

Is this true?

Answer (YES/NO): NO